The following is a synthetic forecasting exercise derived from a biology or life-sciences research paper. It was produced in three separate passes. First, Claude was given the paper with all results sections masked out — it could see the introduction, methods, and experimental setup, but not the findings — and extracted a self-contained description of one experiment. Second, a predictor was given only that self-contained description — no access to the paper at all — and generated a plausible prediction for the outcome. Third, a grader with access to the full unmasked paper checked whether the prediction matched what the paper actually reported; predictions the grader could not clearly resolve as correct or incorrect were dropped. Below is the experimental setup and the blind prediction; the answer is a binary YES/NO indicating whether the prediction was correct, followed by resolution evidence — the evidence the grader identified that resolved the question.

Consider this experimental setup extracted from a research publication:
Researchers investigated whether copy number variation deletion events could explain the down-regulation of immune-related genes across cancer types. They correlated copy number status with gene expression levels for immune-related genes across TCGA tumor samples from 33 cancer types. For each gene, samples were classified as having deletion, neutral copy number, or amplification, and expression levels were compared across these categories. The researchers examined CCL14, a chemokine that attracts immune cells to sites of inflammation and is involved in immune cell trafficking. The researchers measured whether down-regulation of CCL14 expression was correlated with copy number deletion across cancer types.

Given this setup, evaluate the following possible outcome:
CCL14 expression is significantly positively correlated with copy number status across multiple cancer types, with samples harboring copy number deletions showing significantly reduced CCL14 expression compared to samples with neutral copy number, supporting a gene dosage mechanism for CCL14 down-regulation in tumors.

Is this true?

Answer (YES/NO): YES